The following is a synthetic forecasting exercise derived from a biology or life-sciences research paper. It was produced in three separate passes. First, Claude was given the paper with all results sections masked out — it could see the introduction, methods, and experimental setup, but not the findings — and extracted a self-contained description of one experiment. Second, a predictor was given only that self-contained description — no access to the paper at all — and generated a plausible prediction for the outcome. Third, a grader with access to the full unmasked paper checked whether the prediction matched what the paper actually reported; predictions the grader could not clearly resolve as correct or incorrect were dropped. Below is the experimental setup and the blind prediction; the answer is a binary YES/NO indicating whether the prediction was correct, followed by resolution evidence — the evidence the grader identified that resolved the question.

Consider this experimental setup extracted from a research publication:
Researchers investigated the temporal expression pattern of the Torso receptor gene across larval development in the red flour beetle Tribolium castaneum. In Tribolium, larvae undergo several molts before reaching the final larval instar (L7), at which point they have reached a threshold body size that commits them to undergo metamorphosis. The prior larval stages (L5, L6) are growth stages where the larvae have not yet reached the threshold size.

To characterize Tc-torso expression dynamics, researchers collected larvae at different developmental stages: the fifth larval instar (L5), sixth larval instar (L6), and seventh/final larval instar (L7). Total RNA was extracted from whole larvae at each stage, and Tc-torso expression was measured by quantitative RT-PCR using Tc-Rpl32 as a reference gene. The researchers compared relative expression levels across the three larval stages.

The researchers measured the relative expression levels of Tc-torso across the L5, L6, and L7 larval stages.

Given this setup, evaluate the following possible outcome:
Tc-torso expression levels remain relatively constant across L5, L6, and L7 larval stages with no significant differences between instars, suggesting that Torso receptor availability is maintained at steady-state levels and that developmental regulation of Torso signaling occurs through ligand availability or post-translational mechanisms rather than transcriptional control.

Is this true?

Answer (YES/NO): NO